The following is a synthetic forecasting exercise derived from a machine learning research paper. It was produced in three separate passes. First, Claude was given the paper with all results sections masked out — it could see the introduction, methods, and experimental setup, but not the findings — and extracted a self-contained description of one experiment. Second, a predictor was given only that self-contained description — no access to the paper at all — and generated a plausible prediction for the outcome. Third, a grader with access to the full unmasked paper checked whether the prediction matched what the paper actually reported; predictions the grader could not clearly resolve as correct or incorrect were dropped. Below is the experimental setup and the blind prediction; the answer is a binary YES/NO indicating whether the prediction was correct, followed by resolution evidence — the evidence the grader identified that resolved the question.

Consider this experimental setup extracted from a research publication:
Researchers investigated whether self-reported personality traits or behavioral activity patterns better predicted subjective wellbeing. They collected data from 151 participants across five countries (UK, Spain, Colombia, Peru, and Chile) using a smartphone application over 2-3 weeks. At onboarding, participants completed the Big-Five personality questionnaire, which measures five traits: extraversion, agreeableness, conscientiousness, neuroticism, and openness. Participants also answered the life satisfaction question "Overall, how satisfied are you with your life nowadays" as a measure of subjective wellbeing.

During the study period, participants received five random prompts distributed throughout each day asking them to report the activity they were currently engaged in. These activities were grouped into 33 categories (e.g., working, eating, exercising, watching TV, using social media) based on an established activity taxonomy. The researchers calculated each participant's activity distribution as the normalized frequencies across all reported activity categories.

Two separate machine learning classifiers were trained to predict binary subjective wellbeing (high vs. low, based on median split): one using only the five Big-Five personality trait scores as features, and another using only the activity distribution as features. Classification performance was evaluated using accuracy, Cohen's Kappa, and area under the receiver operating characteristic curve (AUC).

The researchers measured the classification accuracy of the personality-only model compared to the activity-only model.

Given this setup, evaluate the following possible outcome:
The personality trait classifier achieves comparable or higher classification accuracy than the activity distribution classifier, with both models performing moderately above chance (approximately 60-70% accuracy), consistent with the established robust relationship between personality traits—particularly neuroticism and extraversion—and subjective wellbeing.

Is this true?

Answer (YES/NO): NO